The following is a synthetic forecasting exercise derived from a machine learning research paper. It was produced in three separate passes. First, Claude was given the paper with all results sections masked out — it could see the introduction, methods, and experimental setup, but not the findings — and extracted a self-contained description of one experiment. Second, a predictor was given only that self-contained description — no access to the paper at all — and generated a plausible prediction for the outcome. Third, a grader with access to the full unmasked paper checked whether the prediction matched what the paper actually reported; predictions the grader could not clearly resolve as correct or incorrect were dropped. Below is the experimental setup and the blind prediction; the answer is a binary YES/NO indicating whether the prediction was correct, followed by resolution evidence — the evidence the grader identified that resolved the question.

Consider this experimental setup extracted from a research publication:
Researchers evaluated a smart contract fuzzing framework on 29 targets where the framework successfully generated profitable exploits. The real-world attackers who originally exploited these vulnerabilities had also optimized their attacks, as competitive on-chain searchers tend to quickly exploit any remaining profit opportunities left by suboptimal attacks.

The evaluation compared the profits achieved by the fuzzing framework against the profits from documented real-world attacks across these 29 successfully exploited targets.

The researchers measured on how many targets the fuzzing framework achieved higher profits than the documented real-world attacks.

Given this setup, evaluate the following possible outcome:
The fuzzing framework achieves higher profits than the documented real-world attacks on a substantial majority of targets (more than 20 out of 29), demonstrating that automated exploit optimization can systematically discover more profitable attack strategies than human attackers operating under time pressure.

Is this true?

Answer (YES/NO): NO